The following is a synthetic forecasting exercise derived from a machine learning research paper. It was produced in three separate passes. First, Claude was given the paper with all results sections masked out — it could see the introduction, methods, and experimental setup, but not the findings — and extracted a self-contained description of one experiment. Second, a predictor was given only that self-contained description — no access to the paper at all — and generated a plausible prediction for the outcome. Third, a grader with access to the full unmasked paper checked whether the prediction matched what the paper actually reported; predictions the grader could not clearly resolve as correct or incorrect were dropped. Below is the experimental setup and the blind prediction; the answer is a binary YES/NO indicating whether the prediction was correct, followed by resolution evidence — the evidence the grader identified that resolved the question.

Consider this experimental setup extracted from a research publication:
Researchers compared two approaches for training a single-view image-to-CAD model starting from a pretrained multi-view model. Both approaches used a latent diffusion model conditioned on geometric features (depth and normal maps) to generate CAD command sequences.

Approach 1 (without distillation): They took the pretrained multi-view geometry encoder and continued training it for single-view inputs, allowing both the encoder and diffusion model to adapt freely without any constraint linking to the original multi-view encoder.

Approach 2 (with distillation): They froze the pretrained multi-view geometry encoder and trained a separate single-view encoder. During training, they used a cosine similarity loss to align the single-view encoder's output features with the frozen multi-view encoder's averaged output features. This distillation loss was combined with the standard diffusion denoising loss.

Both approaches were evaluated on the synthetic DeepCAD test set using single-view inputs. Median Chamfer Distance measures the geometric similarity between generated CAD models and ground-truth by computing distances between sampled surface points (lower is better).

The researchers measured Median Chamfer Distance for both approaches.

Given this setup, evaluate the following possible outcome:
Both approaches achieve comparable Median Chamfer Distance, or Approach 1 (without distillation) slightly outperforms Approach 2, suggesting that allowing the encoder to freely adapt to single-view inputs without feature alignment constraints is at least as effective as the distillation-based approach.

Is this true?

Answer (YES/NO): NO